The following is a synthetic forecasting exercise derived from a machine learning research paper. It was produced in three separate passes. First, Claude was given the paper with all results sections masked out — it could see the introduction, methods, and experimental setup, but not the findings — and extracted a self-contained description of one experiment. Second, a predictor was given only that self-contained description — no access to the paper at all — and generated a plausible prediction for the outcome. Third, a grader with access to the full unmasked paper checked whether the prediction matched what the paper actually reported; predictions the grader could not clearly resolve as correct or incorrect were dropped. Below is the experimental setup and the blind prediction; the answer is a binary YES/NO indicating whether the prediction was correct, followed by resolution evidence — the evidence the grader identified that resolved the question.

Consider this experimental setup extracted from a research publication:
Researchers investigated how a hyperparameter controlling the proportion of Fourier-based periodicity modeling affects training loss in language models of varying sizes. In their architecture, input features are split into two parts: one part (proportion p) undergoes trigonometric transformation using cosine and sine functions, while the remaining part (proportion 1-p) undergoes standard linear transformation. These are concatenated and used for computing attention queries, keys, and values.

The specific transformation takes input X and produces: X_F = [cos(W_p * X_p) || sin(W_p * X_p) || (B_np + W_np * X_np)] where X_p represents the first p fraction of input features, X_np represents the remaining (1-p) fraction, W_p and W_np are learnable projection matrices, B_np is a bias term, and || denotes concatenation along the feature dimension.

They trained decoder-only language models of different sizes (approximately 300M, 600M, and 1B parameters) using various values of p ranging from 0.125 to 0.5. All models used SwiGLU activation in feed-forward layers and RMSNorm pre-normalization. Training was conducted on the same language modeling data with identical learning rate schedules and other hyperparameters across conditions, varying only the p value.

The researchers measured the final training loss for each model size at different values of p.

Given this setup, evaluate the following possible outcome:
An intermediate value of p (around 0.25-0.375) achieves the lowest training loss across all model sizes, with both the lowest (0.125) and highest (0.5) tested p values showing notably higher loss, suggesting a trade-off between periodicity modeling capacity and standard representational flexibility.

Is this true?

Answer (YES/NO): NO